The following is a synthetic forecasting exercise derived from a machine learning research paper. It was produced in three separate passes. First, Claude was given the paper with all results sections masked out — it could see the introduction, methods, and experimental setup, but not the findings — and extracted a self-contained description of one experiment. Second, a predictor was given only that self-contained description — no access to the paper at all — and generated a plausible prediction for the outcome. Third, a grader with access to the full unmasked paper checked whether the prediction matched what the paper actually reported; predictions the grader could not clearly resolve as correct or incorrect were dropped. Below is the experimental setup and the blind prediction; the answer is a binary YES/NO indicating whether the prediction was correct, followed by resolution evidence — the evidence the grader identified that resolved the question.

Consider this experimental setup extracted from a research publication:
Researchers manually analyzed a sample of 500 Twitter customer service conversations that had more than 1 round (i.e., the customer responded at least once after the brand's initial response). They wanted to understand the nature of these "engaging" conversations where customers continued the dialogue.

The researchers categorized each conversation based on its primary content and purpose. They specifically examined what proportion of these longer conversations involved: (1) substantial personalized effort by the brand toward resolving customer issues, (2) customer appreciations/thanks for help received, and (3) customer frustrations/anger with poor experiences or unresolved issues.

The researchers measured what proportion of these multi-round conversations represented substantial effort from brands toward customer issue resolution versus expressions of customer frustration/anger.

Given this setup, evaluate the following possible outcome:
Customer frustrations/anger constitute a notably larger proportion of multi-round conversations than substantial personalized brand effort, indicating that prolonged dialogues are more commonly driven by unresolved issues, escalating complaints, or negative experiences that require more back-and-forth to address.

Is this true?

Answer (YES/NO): NO